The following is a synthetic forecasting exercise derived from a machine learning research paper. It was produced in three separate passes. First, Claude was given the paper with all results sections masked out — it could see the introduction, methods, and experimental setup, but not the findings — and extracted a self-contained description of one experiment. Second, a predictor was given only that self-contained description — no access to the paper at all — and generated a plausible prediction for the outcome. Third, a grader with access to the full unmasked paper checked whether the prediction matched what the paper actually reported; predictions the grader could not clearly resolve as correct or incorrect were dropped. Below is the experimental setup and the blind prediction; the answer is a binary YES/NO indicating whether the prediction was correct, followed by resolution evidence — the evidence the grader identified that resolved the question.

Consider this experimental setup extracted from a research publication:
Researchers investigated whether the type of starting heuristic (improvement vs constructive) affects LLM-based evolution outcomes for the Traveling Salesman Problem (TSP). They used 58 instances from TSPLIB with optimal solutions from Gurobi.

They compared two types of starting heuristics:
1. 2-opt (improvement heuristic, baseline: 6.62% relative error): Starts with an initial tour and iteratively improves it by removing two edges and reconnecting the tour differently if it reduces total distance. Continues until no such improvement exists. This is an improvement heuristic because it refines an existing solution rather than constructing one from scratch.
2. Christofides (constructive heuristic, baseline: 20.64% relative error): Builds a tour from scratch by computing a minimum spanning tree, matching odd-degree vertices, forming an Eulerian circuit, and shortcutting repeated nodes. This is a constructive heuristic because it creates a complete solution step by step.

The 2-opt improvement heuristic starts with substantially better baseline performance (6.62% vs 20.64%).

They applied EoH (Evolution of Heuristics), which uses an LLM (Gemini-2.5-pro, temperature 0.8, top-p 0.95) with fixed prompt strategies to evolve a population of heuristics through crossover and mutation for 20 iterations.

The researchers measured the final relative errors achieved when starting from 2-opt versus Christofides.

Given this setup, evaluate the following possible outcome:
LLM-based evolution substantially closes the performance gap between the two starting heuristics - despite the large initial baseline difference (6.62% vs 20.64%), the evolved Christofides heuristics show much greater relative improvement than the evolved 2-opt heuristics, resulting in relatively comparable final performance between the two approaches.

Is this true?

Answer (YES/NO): YES